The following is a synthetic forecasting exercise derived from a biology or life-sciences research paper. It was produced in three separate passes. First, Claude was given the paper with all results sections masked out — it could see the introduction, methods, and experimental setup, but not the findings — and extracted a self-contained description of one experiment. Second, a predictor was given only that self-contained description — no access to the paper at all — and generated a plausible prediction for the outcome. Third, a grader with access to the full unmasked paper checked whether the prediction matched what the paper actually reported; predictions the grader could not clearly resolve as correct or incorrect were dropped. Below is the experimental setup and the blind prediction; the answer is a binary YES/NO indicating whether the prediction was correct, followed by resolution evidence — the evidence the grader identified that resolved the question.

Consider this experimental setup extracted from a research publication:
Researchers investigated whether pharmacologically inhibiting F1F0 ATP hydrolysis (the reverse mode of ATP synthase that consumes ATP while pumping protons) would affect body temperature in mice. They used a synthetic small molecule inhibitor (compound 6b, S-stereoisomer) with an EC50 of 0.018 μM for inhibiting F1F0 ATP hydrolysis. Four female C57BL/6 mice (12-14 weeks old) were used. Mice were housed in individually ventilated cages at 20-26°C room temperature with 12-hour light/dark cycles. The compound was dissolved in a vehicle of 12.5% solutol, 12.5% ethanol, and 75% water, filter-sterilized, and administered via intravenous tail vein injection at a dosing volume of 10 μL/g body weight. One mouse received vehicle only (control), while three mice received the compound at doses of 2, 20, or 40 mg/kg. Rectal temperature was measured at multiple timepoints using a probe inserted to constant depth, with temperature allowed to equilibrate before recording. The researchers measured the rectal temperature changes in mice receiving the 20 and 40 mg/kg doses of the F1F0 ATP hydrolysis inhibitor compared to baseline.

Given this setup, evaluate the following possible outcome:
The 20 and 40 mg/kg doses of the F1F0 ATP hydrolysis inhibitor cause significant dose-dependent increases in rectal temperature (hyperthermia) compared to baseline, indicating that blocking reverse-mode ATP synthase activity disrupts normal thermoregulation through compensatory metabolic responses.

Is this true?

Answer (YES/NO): NO